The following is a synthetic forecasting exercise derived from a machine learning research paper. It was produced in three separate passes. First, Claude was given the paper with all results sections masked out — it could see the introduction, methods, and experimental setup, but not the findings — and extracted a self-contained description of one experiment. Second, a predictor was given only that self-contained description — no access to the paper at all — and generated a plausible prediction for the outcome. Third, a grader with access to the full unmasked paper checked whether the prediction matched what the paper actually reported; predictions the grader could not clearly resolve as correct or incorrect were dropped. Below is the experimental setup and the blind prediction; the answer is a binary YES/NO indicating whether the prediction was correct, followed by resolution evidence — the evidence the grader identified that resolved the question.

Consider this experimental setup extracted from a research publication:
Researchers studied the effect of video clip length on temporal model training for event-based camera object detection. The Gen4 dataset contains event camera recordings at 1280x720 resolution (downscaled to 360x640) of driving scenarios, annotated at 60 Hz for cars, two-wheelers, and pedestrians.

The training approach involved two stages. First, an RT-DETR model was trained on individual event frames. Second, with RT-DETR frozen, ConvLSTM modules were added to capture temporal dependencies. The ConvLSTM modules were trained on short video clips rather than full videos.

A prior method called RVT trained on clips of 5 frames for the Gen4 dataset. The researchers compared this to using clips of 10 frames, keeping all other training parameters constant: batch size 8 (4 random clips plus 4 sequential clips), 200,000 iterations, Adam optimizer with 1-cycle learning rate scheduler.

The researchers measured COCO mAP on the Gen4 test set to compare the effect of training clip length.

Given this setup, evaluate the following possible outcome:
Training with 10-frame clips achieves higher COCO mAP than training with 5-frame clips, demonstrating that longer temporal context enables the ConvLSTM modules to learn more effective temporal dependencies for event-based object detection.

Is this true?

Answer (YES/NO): YES